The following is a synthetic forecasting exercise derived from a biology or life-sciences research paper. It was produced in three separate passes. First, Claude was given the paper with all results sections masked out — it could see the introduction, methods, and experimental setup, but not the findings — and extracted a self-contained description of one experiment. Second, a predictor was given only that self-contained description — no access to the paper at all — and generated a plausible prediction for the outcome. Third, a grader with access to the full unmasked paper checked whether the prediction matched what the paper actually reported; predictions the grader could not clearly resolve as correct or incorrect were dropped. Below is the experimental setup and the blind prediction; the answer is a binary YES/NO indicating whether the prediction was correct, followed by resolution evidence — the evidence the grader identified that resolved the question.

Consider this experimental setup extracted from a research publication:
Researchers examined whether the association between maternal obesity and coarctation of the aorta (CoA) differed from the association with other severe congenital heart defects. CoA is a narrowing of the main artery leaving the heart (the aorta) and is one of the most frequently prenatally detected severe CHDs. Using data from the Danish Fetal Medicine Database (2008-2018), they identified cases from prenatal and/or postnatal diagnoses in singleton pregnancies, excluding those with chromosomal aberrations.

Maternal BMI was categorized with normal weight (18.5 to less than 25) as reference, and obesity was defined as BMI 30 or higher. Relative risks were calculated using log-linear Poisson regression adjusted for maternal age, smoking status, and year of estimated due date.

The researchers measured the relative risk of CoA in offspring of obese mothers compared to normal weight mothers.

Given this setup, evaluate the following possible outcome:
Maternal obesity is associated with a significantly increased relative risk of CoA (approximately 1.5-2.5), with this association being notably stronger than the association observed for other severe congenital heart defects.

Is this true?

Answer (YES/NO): NO